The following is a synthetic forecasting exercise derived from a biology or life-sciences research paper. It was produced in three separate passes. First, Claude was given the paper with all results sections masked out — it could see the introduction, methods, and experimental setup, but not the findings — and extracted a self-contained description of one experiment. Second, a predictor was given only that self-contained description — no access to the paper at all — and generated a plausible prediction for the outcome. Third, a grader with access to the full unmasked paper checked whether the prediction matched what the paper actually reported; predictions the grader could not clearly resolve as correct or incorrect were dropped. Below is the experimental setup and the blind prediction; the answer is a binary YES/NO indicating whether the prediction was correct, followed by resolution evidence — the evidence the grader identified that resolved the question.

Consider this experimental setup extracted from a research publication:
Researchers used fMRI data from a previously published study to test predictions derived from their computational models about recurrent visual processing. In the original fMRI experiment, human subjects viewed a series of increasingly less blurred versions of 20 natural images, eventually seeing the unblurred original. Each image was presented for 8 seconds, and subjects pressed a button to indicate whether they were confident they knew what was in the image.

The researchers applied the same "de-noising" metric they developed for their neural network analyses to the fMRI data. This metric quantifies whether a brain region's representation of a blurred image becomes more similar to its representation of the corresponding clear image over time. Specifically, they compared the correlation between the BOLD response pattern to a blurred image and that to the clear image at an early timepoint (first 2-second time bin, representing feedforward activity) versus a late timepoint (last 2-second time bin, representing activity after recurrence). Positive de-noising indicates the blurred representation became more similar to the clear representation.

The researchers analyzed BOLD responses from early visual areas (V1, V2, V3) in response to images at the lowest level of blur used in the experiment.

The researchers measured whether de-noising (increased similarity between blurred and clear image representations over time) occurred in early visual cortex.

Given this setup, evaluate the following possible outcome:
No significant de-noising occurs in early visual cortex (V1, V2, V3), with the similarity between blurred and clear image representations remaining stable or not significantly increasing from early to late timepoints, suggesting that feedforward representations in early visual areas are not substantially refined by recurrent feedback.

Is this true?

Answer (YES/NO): NO